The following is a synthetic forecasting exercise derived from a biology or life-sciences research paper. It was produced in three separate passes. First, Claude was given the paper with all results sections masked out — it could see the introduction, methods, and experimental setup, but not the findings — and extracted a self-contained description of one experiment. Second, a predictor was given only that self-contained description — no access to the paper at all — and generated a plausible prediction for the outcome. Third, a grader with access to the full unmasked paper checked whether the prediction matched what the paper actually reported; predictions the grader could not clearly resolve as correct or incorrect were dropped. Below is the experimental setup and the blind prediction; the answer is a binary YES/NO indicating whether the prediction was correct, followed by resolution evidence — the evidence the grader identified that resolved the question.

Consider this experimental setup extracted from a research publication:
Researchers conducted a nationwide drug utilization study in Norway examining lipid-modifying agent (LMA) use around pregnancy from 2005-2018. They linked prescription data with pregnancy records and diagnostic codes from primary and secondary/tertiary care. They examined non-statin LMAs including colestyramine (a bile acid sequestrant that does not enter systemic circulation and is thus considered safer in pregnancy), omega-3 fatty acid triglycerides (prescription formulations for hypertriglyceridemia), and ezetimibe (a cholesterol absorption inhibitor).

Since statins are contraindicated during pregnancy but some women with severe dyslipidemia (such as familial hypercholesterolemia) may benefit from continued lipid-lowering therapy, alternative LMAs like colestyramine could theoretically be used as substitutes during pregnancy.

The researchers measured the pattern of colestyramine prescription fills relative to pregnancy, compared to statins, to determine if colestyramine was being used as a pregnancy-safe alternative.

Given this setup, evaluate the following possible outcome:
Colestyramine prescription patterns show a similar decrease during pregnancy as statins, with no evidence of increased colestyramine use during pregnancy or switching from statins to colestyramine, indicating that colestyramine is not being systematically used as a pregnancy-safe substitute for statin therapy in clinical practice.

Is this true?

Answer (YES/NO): NO